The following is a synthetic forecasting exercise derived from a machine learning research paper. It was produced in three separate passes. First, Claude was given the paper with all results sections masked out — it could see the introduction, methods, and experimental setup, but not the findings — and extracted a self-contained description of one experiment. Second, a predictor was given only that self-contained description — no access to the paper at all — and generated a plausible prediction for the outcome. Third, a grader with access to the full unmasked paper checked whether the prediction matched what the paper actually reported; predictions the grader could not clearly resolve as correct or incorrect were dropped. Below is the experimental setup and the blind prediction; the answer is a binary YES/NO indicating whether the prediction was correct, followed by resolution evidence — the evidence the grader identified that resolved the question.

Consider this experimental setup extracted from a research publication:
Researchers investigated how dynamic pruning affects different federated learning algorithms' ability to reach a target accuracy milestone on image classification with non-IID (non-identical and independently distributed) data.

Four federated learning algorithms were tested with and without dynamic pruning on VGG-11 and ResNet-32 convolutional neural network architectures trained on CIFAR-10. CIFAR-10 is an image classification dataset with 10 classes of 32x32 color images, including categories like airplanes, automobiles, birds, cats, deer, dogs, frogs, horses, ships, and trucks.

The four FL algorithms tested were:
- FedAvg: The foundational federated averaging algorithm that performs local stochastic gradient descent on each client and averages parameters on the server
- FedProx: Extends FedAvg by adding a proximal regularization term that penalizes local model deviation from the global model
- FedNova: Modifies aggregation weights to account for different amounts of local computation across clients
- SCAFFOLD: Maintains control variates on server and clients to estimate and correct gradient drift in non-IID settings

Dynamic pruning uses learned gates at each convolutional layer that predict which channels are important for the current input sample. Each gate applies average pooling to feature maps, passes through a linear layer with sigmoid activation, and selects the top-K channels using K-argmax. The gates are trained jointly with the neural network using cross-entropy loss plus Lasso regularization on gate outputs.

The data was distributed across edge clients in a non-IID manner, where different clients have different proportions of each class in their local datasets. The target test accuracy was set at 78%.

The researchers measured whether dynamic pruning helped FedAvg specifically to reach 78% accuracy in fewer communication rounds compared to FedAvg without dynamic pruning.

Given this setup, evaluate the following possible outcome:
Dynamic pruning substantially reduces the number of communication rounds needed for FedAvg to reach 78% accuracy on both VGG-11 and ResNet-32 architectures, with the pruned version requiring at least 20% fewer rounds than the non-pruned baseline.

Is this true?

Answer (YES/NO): NO